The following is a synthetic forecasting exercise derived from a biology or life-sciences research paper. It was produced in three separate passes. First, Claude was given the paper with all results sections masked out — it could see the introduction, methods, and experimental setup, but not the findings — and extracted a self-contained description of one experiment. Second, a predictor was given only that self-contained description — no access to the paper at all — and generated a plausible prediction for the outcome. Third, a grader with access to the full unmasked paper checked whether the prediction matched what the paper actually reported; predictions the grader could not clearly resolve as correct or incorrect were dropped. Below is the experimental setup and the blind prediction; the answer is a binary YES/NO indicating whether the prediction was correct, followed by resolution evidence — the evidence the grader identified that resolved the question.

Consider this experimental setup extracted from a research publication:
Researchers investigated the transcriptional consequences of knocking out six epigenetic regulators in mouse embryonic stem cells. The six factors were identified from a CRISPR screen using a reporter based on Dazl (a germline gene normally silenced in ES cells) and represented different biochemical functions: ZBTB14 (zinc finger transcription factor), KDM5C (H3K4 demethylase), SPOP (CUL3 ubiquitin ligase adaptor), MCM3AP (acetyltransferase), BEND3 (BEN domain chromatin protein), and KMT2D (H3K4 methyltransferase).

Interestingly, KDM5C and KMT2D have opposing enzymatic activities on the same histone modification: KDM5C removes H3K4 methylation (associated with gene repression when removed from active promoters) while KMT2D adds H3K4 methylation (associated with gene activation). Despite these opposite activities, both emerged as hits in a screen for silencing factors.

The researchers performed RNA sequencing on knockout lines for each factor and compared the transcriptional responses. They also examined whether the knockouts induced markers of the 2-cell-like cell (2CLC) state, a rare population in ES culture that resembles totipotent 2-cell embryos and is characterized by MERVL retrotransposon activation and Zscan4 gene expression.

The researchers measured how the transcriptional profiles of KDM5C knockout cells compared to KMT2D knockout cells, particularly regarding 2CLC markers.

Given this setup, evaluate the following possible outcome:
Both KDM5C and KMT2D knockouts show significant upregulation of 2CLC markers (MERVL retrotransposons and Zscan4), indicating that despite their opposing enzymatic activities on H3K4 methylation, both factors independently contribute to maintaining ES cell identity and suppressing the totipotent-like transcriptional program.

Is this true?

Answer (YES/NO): NO